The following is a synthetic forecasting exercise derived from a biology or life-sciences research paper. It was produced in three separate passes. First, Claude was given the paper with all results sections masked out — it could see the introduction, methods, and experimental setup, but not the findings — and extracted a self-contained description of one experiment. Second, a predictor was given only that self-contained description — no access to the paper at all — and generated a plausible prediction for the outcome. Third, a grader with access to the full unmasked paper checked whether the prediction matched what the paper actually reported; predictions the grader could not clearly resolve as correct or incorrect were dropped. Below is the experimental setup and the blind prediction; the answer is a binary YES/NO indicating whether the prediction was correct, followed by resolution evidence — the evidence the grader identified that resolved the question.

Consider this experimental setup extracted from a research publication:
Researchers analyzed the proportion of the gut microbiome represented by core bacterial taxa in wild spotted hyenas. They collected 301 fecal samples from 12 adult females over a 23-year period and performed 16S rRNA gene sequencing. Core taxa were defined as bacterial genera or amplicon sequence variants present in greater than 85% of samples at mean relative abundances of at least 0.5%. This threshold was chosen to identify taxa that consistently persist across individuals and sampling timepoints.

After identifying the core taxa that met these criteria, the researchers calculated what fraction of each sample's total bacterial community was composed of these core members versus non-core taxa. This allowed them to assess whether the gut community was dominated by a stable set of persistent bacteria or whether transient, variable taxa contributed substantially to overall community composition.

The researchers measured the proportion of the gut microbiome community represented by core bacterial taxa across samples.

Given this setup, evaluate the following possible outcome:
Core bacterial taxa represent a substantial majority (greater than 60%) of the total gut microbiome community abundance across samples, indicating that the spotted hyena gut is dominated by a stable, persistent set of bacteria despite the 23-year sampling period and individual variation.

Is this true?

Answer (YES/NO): NO